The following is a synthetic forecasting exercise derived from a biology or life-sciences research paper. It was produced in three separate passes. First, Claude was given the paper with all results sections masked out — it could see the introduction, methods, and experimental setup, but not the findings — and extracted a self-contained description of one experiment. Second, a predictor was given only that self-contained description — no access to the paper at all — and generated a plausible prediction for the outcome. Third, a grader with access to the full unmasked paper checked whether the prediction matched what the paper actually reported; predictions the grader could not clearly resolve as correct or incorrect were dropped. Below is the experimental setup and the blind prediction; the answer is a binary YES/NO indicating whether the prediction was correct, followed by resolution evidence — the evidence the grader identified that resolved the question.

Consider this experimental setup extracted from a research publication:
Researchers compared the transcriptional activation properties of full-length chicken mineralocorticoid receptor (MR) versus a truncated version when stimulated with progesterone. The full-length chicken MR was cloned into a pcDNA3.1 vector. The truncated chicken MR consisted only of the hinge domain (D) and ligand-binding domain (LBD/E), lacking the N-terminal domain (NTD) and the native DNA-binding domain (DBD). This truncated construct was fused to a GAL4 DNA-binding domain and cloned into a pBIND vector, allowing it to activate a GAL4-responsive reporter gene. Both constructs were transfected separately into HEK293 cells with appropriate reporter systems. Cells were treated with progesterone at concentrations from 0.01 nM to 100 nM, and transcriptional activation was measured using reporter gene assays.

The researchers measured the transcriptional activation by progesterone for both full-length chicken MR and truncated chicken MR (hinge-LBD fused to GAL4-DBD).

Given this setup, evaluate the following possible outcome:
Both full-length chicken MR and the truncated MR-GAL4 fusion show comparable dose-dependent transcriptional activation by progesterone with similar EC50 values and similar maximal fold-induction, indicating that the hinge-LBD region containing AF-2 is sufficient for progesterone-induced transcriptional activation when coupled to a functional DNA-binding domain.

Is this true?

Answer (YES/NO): NO